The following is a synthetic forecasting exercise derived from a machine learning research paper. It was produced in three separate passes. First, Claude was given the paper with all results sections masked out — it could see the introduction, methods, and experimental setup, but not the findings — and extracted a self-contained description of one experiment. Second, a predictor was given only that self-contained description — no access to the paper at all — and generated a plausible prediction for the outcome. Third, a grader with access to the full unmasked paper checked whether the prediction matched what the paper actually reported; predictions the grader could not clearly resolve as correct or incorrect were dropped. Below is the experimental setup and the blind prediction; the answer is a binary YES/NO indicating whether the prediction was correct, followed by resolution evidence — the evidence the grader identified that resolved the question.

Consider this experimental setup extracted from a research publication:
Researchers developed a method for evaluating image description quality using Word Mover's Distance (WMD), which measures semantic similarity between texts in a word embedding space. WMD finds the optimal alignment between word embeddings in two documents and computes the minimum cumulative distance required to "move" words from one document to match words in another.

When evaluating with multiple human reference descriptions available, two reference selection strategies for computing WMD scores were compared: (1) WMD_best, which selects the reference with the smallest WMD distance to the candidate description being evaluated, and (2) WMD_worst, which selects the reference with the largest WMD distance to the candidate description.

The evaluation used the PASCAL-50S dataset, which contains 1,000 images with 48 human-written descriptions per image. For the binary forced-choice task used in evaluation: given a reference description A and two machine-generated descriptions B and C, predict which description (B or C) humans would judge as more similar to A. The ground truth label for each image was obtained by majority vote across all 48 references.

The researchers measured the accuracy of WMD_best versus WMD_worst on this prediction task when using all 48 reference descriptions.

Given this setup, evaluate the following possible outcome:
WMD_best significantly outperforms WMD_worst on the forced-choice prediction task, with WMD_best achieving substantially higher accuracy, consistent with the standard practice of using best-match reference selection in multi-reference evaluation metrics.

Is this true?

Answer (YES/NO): NO